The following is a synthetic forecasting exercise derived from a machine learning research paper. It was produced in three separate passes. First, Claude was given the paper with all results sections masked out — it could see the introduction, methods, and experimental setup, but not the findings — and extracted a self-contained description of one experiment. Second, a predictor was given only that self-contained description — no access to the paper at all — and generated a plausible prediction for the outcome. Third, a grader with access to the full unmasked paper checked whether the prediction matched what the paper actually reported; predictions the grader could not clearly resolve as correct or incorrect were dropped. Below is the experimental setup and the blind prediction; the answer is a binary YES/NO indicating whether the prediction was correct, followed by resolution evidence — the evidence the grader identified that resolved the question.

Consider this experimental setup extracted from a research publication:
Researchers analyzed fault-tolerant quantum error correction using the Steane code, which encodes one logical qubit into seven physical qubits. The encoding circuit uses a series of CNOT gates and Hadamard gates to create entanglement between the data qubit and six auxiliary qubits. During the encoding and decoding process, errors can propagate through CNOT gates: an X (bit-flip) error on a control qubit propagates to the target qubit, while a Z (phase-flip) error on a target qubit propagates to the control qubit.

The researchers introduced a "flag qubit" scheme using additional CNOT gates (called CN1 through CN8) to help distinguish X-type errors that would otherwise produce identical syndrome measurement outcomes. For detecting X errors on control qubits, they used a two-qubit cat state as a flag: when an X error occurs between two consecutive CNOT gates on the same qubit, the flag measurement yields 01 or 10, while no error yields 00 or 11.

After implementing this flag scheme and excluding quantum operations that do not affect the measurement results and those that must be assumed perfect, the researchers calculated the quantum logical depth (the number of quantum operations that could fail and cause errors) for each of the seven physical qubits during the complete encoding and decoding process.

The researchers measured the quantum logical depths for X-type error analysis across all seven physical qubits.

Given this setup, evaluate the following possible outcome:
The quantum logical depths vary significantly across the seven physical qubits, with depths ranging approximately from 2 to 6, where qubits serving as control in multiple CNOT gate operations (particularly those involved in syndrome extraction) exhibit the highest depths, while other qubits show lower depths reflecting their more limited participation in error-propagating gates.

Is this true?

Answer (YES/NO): NO